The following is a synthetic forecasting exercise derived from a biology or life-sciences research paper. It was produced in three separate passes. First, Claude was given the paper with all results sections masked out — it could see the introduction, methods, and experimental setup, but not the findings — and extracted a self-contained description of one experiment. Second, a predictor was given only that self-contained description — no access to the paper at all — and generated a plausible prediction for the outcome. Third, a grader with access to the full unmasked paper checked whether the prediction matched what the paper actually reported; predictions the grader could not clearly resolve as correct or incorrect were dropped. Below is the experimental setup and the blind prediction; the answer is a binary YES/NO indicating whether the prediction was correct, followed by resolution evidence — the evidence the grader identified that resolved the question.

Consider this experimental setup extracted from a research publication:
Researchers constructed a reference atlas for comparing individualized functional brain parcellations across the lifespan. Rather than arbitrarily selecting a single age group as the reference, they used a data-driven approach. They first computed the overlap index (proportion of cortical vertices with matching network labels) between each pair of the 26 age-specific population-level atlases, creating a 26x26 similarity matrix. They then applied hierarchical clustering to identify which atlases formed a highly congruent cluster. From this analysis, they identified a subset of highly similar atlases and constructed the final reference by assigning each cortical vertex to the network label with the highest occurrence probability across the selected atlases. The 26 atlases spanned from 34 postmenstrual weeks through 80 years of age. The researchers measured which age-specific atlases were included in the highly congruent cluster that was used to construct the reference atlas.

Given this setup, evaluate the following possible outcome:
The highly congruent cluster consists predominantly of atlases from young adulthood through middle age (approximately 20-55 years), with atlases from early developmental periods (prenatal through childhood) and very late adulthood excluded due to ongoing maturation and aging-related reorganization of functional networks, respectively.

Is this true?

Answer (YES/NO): NO